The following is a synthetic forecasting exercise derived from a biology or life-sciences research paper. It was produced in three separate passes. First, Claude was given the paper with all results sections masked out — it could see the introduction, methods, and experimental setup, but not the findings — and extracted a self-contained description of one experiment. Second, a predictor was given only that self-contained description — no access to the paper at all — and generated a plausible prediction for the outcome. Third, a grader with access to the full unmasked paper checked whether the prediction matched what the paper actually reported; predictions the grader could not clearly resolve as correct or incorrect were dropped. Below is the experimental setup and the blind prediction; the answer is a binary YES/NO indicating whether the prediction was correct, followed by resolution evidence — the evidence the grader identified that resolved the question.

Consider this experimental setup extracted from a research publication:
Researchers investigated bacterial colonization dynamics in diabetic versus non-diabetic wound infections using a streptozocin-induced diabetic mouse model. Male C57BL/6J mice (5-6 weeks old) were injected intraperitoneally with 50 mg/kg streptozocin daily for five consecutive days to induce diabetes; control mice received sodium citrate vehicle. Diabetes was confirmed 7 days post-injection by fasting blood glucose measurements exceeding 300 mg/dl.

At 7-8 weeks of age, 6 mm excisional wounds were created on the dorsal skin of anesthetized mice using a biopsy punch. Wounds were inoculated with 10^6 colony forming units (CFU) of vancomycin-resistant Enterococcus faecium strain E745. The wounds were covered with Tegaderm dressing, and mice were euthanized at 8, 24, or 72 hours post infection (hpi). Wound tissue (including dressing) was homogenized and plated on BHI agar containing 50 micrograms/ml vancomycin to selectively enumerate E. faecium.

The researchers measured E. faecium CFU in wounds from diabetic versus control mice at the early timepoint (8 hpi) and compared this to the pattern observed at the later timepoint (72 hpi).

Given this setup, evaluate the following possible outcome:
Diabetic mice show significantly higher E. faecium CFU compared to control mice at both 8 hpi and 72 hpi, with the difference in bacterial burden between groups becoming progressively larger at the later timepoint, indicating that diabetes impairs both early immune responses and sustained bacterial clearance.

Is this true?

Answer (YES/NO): NO